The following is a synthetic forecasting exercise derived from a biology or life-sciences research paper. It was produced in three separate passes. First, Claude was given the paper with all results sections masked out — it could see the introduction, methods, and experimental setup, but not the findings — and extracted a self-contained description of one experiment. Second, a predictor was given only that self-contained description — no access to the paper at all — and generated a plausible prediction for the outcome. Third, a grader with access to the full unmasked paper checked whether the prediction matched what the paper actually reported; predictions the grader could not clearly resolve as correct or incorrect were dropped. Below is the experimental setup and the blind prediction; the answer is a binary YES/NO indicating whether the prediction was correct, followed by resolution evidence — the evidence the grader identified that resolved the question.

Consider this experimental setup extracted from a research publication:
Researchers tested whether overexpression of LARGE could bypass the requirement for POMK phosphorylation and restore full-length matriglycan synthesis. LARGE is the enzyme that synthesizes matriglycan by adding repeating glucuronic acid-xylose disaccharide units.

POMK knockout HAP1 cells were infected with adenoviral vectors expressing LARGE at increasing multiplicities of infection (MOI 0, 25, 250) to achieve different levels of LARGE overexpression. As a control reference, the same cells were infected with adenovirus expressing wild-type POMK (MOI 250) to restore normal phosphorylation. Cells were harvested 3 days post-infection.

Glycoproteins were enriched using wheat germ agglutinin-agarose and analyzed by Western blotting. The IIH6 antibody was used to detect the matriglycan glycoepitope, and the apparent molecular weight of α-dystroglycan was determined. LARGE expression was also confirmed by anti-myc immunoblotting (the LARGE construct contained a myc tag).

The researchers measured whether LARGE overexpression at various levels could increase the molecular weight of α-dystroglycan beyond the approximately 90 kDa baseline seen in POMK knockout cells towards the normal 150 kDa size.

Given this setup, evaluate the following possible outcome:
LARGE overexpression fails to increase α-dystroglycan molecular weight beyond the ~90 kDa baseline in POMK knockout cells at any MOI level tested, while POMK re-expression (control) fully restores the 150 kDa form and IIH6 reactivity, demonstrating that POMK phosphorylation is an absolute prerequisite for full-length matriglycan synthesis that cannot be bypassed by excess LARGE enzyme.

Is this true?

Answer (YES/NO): YES